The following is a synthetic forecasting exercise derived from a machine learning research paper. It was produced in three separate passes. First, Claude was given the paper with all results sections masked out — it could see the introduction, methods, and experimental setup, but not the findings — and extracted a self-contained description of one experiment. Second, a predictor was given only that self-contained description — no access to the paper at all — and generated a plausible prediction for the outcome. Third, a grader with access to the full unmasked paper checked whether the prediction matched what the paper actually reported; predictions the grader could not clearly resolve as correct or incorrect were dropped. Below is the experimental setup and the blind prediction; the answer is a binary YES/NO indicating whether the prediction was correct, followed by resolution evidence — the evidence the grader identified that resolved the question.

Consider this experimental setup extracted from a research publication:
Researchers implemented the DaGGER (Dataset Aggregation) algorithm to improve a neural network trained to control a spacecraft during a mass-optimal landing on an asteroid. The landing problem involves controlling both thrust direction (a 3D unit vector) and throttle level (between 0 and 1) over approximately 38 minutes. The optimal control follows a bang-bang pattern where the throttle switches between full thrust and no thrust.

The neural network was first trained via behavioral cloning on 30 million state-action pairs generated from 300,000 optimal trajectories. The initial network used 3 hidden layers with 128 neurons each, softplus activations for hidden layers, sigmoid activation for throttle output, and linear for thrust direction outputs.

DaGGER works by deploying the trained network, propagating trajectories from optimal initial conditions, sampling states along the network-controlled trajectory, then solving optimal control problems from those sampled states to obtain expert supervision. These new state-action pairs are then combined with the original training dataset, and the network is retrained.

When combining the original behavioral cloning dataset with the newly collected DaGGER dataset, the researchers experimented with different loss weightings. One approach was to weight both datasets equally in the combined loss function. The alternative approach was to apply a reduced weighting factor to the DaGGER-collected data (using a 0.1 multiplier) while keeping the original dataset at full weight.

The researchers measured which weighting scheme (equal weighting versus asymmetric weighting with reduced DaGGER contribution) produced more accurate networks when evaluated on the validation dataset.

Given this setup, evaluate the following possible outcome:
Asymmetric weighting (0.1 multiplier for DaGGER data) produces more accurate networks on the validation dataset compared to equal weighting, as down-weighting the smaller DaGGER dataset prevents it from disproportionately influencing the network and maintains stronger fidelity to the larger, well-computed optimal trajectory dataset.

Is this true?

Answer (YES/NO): YES